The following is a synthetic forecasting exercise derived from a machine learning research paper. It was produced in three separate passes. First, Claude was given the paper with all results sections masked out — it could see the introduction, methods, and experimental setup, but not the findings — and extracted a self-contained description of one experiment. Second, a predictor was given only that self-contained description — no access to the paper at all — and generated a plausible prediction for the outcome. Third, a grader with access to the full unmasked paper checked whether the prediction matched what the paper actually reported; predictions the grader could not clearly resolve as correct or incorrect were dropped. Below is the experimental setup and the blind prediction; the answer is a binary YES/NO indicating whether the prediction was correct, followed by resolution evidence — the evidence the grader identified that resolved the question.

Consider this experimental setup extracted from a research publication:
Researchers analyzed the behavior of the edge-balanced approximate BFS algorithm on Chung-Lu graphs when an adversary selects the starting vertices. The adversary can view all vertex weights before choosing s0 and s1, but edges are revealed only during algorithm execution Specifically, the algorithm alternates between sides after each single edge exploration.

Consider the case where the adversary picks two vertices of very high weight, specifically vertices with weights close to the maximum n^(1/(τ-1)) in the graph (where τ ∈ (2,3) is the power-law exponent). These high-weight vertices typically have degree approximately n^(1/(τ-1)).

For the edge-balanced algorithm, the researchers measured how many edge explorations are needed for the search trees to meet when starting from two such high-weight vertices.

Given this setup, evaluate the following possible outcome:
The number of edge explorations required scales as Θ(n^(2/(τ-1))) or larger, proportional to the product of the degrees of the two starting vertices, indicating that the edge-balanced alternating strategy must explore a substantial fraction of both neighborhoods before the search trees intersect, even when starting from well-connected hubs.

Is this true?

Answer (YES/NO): NO